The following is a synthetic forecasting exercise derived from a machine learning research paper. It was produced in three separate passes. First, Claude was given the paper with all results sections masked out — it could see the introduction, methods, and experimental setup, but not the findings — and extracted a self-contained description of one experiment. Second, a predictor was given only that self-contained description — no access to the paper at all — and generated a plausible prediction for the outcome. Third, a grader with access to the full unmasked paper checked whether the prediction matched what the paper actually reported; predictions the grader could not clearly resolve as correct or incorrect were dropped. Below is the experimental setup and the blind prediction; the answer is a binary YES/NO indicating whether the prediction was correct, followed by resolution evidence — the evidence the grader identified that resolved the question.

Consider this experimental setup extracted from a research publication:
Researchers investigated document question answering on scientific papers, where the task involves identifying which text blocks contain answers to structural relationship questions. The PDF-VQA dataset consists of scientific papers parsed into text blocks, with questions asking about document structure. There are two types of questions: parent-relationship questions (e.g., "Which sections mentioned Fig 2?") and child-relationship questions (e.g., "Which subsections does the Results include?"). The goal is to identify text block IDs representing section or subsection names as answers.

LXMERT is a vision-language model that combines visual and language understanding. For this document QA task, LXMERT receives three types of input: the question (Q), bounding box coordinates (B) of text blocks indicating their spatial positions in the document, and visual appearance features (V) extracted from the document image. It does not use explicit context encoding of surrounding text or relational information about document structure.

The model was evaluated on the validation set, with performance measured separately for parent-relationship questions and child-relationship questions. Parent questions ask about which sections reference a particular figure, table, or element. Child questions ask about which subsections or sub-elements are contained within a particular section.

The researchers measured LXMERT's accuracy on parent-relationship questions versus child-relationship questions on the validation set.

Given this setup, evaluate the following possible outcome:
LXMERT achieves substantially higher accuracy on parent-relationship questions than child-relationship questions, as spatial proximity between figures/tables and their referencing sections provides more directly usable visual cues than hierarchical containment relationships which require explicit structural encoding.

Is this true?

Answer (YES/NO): YES